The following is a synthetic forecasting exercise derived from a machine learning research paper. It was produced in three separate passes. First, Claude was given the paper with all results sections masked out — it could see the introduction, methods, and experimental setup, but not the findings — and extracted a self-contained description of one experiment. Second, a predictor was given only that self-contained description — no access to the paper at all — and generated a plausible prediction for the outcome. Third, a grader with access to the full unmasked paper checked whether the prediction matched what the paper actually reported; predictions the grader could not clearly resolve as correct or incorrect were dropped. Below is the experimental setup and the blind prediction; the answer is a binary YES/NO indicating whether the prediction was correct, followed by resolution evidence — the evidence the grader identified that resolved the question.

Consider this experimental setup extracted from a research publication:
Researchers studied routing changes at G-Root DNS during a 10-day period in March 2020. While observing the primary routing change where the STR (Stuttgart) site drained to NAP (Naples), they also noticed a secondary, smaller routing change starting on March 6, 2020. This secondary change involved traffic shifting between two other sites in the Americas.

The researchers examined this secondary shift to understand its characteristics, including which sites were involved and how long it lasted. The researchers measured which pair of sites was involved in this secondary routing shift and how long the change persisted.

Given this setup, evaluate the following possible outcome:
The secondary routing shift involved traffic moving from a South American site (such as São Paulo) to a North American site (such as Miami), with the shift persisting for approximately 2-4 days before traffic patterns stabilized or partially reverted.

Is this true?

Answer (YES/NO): NO